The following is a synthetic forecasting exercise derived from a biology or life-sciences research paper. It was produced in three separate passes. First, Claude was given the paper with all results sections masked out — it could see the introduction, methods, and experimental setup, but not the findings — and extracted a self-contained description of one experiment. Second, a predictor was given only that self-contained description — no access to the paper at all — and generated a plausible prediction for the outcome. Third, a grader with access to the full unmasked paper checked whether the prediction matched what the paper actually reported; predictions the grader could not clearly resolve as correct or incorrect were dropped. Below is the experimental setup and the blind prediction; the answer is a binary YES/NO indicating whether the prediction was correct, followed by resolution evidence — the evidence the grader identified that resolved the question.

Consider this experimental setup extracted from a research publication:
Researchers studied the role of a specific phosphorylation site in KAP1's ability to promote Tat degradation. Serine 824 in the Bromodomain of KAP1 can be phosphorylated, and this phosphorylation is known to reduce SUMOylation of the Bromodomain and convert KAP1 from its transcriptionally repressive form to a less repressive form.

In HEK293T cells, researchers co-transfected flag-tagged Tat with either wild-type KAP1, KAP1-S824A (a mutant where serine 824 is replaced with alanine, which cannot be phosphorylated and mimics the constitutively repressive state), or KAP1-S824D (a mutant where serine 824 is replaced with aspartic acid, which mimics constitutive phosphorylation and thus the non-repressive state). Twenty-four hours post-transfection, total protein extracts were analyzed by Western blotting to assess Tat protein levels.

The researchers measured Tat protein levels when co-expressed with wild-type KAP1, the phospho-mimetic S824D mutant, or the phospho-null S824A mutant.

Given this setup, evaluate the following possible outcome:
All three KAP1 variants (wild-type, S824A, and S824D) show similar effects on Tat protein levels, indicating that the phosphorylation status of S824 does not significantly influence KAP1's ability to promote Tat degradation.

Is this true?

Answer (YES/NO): NO